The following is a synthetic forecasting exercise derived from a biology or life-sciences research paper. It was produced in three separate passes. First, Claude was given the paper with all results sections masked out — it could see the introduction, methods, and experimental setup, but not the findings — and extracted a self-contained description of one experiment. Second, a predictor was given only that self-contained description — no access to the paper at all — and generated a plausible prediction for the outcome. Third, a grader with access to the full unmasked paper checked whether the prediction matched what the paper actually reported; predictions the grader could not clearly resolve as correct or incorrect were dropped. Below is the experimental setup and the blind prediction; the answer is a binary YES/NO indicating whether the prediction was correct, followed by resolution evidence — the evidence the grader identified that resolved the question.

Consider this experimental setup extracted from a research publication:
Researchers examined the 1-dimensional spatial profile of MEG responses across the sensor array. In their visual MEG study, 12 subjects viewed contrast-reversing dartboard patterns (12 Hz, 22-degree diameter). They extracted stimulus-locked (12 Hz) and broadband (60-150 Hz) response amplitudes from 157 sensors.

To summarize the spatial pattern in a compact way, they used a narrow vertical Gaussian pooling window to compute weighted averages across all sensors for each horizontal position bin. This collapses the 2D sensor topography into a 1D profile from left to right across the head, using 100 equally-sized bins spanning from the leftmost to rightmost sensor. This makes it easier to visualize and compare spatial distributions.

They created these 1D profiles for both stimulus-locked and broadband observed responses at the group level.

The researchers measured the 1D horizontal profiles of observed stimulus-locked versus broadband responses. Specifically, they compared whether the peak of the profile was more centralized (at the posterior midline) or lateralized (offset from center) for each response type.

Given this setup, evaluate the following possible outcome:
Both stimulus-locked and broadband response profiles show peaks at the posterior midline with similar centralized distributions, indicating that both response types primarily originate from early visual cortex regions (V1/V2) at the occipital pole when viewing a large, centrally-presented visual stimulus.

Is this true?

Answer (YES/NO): NO